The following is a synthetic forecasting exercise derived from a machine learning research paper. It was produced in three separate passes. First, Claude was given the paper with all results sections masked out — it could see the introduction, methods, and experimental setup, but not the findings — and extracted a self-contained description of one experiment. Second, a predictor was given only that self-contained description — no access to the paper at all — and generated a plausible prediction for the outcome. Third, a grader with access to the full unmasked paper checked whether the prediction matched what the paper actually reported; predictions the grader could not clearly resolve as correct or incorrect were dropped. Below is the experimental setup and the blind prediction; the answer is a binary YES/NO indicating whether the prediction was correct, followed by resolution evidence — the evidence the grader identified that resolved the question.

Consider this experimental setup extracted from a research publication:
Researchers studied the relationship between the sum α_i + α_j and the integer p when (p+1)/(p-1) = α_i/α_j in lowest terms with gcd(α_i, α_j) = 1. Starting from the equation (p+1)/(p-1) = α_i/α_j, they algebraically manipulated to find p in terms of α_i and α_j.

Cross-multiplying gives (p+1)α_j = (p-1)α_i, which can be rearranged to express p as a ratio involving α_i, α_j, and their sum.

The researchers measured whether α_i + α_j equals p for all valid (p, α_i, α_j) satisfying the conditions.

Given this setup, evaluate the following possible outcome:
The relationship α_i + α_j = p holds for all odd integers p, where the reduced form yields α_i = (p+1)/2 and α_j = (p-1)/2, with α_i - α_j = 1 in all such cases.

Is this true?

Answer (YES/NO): YES